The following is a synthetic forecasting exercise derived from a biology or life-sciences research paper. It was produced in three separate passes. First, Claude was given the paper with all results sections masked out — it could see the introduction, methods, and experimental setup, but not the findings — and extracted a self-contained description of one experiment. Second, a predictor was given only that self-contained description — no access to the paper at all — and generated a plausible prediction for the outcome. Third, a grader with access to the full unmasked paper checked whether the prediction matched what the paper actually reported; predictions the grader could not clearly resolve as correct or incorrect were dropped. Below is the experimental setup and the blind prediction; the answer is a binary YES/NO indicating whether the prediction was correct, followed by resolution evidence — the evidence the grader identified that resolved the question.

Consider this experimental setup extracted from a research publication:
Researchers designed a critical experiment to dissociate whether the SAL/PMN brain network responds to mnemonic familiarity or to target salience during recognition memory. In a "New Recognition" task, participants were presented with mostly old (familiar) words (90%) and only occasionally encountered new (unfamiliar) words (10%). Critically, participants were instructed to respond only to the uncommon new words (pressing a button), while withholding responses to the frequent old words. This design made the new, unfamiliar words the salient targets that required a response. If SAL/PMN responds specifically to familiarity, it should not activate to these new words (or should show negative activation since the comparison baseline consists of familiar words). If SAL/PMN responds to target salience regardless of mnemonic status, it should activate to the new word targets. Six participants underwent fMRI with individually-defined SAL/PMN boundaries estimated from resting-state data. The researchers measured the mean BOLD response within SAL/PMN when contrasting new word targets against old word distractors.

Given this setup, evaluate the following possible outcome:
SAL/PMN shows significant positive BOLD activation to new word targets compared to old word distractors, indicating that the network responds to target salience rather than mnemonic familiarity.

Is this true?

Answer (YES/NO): YES